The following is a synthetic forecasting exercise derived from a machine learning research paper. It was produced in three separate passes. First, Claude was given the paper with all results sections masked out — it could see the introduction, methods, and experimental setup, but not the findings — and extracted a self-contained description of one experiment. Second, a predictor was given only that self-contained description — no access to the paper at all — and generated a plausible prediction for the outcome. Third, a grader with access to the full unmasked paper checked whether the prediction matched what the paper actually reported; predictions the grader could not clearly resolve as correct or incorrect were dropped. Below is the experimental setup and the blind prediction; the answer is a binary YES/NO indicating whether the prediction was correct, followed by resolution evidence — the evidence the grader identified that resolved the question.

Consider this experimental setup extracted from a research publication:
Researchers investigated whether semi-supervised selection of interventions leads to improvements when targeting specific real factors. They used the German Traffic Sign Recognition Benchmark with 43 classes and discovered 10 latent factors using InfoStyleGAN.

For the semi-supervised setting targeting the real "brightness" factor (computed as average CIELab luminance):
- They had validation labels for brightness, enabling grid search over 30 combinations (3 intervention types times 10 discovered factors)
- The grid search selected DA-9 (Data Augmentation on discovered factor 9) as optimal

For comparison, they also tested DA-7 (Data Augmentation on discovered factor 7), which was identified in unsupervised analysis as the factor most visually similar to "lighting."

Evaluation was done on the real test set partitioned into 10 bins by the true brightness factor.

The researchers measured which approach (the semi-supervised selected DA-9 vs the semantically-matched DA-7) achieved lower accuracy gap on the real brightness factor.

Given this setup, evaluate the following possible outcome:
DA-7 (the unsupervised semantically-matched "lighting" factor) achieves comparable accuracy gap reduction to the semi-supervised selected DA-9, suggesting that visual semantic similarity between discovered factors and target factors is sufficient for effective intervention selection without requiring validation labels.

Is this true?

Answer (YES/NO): NO